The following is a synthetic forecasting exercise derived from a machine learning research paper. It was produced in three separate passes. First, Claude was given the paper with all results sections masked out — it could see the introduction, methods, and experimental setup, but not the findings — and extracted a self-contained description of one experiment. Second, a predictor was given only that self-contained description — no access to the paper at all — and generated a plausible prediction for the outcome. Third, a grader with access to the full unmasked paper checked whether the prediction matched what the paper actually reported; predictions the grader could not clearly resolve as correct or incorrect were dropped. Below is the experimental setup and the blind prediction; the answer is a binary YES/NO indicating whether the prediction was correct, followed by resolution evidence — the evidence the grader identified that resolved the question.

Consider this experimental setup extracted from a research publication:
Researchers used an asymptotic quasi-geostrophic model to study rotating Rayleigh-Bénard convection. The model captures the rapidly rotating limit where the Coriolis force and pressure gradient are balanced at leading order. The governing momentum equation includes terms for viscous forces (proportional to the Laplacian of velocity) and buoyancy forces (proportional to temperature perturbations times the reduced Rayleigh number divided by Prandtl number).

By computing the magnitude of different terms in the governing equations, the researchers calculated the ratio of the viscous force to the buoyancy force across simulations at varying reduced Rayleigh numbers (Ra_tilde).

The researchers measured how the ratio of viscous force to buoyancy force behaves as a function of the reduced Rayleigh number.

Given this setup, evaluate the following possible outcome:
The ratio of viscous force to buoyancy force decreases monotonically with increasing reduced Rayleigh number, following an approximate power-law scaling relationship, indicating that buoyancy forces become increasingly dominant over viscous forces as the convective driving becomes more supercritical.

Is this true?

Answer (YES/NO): NO